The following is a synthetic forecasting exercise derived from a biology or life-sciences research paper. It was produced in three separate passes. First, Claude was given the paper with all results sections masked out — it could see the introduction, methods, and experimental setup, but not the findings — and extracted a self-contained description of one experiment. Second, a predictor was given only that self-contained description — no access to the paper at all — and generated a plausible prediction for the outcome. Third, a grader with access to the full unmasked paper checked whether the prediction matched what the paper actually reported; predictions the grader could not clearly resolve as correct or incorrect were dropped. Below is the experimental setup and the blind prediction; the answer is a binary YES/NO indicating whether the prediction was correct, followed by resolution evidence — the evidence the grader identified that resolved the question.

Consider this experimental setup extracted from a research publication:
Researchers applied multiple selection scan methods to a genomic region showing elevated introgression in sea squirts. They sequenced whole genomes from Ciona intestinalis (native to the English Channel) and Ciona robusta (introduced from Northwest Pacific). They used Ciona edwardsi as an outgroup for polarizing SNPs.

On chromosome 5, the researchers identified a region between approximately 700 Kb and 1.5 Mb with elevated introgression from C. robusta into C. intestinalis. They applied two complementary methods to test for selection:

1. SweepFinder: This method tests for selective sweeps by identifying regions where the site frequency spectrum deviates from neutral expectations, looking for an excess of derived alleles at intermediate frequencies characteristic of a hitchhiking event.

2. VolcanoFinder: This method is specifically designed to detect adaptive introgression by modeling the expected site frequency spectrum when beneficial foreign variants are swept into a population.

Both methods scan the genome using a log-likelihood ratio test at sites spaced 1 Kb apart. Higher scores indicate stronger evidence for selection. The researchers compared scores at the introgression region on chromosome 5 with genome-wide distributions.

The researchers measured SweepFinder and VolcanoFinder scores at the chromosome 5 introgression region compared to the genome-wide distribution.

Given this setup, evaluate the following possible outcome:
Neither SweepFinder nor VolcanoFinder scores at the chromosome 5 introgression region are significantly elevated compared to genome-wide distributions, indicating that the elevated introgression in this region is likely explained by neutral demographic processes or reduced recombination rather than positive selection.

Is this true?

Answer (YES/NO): NO